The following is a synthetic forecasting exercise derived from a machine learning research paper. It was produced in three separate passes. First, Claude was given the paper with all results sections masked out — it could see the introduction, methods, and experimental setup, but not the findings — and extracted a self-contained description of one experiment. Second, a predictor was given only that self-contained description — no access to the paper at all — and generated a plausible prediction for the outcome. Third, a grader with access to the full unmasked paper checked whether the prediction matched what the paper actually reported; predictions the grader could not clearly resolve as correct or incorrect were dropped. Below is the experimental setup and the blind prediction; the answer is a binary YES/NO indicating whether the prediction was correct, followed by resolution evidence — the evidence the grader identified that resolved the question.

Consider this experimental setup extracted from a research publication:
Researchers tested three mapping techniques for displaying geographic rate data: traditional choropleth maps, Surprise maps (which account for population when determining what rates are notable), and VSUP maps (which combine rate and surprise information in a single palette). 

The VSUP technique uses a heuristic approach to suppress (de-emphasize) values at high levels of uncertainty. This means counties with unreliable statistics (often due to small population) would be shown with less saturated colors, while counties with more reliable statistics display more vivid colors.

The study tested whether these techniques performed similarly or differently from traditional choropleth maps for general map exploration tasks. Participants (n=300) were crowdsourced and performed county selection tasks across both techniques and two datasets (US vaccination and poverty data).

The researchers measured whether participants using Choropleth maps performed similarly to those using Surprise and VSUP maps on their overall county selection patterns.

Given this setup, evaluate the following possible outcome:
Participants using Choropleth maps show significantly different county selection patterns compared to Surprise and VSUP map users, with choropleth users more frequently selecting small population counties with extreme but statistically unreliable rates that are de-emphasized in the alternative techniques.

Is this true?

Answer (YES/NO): YES